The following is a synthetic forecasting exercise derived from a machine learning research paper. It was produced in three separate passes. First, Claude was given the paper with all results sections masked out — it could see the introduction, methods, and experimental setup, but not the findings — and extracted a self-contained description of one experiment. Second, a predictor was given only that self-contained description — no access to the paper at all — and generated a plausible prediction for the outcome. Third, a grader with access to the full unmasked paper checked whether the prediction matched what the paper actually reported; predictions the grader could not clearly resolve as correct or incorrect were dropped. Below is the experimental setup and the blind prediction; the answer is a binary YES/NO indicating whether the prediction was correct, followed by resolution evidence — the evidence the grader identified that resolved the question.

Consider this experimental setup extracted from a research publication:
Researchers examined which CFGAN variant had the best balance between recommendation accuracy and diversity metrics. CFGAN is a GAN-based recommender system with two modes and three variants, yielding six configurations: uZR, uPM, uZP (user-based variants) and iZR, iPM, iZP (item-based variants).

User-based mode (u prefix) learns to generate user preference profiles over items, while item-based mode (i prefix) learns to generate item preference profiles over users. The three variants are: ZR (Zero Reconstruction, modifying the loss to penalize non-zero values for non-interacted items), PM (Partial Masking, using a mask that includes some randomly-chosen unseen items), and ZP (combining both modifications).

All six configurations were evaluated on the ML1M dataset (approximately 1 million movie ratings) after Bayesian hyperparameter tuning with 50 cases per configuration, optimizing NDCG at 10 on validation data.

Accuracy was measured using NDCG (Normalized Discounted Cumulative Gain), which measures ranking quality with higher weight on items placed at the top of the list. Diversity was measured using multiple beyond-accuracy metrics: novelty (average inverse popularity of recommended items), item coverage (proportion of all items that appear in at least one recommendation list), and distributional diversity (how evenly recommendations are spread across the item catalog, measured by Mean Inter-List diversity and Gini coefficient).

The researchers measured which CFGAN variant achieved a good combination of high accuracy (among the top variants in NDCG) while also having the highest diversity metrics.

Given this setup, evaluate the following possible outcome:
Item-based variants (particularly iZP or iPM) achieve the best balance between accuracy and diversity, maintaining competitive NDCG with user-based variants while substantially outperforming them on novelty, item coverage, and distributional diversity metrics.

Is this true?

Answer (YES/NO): NO